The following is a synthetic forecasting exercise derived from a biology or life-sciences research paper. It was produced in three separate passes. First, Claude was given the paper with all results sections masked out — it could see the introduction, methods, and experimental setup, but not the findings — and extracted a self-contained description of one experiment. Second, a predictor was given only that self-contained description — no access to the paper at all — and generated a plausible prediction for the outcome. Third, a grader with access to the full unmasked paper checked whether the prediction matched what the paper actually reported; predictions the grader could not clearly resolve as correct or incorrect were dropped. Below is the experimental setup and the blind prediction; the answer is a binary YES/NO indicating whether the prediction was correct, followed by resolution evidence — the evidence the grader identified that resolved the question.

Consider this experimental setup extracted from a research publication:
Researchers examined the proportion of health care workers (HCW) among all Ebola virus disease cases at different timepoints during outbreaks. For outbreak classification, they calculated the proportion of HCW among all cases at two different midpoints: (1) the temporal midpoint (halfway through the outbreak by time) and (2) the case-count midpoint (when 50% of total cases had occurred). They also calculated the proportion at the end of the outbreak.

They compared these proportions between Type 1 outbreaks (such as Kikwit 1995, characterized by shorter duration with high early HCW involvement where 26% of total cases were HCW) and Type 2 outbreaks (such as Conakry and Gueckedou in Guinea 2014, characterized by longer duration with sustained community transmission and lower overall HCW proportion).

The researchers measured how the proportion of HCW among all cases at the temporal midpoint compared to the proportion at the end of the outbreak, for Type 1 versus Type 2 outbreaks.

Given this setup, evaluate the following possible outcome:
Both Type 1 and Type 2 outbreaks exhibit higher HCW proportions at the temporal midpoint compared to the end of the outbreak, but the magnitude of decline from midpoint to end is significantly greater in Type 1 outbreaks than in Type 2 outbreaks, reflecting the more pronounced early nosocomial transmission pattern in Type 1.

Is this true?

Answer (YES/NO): NO